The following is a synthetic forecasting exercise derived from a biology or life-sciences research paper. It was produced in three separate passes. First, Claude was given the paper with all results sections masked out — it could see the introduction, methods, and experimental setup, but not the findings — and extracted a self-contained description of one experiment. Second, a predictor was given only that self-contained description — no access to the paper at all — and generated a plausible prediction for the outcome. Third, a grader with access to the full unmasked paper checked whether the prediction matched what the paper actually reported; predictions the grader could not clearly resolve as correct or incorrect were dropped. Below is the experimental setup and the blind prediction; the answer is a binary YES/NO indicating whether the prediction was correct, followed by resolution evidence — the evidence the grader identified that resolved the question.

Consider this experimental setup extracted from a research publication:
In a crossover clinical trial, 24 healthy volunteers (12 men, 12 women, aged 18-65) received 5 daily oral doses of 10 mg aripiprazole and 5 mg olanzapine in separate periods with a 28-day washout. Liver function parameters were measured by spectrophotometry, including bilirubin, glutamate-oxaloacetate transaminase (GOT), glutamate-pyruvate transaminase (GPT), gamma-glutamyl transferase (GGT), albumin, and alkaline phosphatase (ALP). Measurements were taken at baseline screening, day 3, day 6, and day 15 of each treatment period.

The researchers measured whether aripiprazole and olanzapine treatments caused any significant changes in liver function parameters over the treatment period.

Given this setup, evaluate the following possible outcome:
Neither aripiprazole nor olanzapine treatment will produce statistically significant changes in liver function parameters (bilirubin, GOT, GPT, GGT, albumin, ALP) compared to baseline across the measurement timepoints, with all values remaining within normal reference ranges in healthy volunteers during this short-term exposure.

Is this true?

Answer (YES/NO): NO